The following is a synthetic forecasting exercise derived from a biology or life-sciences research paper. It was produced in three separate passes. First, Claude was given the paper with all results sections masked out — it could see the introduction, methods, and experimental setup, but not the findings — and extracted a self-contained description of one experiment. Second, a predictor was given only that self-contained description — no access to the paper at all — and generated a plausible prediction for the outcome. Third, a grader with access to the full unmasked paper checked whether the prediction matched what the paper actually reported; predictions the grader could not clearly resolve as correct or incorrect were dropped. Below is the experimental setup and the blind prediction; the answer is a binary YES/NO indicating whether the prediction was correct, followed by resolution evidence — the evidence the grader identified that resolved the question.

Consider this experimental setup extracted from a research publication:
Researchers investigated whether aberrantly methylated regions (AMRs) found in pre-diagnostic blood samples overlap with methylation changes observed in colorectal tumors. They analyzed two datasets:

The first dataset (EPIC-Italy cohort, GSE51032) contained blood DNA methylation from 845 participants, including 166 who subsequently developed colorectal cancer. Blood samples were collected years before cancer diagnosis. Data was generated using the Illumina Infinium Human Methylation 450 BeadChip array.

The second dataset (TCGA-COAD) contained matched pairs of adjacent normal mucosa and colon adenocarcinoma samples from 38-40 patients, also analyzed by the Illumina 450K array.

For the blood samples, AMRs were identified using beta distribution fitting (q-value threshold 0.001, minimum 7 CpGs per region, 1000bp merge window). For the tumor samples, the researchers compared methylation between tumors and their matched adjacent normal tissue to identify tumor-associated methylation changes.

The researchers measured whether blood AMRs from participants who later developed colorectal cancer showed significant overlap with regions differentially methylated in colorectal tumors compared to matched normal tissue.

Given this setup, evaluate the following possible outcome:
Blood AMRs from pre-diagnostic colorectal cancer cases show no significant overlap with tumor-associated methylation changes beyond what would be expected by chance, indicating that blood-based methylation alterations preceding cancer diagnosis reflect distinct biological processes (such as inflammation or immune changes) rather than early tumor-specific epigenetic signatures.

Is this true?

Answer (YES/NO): NO